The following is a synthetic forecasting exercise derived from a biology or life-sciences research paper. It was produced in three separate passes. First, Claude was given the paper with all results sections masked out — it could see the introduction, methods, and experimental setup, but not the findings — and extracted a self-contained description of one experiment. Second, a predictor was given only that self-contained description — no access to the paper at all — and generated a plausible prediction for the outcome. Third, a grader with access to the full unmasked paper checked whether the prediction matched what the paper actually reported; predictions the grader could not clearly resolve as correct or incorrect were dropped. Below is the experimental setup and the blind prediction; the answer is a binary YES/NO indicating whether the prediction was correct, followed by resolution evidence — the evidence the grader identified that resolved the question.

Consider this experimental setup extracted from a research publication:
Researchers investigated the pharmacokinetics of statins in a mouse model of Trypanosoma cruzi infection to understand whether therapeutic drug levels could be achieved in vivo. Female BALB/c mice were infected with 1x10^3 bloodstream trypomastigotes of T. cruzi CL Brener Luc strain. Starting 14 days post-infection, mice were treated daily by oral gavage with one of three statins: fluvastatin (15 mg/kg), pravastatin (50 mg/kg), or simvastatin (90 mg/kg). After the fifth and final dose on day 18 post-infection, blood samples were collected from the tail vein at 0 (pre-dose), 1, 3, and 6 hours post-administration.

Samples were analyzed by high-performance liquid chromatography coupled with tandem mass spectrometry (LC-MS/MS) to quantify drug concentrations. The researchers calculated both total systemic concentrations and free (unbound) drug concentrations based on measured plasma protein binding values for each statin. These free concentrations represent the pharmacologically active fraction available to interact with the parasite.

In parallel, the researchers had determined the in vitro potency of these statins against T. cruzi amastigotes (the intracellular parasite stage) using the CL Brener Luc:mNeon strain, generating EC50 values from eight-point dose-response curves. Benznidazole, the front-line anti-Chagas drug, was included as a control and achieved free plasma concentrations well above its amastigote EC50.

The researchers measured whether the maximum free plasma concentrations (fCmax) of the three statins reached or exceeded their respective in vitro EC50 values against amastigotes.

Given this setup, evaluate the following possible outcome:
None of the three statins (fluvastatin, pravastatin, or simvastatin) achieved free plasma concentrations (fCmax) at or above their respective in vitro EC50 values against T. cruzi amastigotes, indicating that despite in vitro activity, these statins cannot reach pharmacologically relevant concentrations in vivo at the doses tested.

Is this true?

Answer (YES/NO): YES